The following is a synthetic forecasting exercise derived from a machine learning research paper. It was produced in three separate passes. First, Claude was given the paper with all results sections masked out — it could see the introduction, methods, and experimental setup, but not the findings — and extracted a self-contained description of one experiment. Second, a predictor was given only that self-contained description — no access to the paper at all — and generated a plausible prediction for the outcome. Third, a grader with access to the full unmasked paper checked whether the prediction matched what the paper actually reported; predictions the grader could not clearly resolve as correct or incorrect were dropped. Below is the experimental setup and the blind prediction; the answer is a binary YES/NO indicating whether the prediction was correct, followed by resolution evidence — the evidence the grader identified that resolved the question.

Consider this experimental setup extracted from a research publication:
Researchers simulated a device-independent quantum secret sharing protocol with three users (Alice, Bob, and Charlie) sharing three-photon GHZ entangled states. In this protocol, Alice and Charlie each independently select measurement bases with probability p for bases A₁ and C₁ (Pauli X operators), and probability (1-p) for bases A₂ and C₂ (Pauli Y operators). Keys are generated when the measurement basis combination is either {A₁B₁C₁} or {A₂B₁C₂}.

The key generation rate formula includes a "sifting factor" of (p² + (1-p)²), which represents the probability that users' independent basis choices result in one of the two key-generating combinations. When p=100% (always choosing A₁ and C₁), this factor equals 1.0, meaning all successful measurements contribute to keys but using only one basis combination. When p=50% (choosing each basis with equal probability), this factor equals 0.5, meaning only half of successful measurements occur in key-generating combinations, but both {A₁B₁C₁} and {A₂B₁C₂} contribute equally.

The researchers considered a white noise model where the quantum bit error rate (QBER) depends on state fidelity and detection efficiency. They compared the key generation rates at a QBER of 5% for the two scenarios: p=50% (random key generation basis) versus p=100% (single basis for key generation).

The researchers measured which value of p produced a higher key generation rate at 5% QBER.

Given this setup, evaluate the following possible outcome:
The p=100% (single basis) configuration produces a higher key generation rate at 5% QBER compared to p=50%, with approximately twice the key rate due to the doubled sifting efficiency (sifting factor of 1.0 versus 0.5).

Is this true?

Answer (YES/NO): NO